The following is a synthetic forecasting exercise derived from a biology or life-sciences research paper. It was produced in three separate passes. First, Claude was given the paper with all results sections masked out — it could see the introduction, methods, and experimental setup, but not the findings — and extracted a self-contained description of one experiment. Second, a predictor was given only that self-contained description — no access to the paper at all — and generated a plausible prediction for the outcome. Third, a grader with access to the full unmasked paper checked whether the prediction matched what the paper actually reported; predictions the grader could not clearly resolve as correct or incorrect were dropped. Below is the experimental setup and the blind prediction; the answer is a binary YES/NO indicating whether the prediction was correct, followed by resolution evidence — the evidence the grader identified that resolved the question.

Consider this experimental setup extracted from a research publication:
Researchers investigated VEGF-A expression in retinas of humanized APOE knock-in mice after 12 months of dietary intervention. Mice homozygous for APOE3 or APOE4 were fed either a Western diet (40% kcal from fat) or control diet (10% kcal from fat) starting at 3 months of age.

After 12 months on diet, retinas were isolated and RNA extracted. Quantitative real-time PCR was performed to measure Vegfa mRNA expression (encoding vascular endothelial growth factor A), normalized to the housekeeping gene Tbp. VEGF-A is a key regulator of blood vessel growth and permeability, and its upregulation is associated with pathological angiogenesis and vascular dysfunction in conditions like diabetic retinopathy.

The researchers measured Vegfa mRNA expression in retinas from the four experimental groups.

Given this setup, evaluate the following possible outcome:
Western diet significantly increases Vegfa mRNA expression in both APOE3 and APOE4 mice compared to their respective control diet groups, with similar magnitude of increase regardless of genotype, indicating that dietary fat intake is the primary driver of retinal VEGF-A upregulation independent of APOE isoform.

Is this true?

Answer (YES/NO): NO